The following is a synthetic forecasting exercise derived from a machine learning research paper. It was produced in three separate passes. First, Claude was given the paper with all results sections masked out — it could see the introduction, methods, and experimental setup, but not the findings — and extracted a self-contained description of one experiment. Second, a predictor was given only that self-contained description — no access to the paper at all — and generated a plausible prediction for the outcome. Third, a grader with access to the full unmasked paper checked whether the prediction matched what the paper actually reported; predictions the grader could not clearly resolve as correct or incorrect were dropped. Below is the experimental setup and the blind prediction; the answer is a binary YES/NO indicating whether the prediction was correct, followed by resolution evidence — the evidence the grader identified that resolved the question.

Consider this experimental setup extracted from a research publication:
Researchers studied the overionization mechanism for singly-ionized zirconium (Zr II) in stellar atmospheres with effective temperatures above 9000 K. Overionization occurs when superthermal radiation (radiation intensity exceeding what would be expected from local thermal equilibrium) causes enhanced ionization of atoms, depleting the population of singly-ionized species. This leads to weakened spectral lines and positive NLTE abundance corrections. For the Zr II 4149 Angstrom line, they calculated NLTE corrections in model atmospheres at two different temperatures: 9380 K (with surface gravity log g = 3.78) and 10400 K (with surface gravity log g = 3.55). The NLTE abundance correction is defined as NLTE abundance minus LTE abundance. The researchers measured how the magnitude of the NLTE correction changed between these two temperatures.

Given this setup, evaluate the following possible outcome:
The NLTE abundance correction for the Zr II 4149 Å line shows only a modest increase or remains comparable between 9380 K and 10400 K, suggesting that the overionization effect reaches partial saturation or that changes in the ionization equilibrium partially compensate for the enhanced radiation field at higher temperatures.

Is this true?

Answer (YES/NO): NO